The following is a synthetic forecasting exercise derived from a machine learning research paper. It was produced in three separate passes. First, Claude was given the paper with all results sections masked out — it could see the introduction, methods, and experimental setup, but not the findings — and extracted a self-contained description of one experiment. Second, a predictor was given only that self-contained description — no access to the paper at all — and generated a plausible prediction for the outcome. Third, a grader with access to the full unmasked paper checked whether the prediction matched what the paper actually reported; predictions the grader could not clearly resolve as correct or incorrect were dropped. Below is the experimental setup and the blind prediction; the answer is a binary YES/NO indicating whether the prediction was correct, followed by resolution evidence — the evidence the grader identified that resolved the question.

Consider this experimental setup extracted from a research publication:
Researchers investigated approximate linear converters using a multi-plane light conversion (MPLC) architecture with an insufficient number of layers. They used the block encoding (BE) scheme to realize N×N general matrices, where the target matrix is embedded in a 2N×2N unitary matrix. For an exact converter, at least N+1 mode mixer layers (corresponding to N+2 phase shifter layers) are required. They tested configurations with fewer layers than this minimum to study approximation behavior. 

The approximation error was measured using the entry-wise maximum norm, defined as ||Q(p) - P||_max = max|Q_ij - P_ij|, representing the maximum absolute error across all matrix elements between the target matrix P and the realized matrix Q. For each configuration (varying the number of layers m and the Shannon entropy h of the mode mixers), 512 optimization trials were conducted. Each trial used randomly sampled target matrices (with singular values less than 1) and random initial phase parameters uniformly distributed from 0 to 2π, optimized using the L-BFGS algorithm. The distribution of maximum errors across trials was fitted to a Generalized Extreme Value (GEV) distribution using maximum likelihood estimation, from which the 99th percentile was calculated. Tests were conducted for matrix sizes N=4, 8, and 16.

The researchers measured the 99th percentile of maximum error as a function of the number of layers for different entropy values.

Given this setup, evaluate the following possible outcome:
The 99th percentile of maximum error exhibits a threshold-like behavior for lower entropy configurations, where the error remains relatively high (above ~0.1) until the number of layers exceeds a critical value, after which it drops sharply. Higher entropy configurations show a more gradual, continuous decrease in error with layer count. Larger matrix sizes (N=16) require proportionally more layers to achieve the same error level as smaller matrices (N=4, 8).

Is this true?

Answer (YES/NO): NO